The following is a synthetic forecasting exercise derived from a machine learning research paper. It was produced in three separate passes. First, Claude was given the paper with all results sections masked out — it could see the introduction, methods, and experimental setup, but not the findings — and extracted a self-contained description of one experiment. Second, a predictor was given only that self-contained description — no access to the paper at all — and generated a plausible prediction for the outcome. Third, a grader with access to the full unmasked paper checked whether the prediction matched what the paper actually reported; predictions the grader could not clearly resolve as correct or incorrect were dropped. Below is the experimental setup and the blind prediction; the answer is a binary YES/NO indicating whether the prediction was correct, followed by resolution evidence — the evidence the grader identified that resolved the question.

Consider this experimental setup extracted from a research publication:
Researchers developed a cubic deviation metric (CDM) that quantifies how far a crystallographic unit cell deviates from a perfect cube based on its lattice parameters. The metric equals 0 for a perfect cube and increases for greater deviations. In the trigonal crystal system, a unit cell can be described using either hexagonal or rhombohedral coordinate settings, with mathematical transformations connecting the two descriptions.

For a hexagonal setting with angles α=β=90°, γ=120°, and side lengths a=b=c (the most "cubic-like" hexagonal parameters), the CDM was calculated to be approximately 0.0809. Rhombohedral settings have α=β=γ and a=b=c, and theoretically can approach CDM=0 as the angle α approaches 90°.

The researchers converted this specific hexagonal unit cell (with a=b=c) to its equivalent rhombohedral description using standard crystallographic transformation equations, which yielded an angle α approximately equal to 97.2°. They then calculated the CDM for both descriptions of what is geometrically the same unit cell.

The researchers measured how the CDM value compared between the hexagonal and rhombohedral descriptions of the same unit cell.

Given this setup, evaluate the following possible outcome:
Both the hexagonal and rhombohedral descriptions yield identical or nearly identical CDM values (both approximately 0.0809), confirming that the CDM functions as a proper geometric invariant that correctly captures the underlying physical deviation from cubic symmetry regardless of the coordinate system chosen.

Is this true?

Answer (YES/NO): NO